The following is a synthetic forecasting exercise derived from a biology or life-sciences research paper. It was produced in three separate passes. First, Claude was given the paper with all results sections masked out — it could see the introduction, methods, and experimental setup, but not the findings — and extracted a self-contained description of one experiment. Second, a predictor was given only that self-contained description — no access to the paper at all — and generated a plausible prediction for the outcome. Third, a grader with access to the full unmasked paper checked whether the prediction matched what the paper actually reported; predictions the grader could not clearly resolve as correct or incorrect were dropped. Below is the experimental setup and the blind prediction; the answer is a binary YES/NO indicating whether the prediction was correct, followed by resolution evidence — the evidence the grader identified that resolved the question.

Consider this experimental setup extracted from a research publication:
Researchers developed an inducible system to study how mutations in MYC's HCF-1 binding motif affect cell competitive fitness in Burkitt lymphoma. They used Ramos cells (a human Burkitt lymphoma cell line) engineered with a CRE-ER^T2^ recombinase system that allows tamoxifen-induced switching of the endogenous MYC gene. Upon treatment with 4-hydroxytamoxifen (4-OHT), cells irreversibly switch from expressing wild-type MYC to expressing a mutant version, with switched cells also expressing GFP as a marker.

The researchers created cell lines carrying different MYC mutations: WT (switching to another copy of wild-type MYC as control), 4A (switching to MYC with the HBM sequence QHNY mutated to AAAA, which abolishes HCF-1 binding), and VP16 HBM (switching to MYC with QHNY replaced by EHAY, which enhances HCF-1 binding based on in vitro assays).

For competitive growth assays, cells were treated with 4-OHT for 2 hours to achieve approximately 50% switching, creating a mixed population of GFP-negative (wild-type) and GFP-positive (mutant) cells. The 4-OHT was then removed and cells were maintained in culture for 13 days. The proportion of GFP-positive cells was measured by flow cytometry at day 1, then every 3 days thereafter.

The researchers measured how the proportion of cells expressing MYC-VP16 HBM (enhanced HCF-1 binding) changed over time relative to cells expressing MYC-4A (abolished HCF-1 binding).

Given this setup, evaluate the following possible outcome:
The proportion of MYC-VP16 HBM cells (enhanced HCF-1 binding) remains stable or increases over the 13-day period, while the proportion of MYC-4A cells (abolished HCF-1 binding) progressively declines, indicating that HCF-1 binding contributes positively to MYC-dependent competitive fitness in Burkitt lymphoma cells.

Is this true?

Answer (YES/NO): YES